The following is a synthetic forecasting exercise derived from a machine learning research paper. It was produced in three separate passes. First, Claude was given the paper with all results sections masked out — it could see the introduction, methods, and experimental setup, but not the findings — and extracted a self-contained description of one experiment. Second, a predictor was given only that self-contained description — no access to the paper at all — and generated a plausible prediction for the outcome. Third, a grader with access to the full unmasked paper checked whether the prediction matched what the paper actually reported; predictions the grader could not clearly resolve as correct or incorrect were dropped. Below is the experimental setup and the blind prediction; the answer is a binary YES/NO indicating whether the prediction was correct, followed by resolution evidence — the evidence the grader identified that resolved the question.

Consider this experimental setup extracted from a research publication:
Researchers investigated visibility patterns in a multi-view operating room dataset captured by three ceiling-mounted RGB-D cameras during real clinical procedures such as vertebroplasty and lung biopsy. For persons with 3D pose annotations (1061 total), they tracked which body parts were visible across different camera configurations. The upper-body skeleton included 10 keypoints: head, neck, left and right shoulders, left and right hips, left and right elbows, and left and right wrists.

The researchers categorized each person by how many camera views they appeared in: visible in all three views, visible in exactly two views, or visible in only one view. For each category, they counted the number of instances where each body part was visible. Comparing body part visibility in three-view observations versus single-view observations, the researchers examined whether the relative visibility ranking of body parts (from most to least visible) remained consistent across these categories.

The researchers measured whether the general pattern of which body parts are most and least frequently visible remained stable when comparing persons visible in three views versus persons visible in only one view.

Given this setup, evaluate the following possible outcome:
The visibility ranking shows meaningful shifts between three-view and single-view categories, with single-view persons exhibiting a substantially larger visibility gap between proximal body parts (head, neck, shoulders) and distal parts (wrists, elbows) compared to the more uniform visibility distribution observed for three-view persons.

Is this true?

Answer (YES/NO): NO